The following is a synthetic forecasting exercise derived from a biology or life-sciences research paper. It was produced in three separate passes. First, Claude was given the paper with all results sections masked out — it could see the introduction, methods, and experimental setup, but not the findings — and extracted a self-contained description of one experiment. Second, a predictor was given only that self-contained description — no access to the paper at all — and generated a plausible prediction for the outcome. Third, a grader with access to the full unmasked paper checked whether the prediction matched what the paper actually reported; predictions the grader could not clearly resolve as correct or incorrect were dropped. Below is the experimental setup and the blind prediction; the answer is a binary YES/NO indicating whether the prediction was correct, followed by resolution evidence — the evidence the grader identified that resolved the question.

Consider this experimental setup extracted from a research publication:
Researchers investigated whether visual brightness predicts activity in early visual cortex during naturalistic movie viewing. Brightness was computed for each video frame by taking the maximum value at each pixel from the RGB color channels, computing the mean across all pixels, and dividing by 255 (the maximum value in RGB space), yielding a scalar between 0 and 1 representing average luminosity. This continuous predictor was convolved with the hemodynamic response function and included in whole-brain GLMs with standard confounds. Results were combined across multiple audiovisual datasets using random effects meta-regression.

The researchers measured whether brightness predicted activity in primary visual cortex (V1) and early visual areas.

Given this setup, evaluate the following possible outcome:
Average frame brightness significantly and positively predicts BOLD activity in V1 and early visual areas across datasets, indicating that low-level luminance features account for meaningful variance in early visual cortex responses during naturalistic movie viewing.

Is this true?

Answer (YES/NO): YES